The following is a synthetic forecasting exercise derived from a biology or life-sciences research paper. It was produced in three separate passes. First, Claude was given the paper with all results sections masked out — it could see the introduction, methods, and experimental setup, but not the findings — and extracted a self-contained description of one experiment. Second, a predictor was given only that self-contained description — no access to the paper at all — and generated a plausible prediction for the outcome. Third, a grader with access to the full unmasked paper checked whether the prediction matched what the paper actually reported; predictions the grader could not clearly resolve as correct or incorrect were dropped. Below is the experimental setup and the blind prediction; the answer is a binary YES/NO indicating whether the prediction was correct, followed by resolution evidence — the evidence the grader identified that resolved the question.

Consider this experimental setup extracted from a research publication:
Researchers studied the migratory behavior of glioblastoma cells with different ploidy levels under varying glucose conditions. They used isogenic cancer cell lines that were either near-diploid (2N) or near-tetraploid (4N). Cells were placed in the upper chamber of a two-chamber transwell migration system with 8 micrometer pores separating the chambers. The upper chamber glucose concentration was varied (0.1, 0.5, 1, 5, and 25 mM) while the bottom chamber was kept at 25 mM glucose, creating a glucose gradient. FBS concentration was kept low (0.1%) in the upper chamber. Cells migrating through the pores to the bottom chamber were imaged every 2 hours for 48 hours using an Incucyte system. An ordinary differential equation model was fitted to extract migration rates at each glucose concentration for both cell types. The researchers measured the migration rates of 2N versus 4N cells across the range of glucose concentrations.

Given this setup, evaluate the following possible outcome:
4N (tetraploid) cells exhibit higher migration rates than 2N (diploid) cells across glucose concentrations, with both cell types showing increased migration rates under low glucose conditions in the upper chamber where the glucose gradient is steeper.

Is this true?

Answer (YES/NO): NO